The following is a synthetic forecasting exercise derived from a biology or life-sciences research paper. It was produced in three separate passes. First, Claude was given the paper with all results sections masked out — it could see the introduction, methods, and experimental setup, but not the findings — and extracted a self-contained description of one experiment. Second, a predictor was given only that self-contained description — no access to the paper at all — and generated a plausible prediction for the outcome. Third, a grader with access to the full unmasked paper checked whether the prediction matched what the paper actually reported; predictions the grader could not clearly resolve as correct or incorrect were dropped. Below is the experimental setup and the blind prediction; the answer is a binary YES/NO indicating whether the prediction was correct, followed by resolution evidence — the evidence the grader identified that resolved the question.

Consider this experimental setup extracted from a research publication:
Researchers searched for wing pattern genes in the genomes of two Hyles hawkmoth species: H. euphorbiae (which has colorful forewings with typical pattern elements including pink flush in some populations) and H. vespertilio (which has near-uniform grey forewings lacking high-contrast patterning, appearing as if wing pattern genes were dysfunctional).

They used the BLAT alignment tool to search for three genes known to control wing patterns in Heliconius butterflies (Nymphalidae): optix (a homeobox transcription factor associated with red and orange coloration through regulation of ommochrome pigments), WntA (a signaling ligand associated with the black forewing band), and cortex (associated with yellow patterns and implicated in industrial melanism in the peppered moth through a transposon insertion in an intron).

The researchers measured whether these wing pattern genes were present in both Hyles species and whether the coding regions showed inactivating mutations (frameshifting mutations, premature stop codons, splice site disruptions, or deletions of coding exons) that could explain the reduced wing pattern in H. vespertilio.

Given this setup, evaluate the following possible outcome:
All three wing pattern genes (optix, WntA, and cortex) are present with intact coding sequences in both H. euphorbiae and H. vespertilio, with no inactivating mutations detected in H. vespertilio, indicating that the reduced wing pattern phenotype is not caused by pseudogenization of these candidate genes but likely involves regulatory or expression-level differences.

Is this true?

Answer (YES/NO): YES